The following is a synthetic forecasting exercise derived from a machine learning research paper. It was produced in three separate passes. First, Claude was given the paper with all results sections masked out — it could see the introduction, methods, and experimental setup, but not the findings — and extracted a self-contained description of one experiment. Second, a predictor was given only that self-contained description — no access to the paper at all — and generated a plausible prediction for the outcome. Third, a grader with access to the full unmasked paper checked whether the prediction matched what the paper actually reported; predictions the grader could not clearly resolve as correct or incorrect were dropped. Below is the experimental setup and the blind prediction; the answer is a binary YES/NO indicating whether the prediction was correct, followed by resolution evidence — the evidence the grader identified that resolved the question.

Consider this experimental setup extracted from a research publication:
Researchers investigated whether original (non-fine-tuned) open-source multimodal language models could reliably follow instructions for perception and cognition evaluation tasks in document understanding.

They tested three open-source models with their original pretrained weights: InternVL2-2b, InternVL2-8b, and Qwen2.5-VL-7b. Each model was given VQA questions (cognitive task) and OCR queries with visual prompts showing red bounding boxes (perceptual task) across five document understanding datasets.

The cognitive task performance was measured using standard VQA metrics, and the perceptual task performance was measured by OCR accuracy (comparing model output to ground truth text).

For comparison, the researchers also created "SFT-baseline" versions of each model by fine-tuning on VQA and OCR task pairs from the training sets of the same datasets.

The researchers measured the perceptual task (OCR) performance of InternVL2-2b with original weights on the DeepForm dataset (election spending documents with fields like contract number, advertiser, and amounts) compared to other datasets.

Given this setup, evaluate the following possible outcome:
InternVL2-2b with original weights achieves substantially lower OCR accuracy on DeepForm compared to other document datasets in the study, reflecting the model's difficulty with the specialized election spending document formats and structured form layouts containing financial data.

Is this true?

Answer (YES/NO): YES